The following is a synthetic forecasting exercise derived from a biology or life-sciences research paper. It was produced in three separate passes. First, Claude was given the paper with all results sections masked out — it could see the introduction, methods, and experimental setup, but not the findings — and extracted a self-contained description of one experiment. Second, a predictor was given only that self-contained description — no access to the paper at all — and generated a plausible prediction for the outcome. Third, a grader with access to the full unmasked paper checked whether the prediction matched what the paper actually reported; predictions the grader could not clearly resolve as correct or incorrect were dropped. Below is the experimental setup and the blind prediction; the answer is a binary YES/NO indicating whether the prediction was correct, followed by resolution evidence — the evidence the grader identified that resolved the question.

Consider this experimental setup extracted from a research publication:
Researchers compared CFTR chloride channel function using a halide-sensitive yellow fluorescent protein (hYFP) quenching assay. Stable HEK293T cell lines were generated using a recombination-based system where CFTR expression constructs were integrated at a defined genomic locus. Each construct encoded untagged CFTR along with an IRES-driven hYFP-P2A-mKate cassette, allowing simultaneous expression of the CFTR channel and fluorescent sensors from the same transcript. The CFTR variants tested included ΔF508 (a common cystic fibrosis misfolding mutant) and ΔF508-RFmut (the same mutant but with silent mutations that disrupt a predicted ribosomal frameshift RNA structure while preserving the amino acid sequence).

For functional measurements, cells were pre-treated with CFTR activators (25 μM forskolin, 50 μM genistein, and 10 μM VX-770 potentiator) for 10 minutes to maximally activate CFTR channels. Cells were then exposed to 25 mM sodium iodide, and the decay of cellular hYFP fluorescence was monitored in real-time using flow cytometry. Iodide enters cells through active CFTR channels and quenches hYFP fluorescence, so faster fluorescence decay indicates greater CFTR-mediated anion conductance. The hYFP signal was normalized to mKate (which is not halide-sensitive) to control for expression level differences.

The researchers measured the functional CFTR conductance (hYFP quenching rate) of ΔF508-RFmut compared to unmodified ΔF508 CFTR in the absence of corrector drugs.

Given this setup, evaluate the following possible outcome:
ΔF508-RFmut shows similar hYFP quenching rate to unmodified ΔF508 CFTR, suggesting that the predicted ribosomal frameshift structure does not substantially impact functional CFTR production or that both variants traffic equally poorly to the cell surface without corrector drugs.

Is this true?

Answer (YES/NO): NO